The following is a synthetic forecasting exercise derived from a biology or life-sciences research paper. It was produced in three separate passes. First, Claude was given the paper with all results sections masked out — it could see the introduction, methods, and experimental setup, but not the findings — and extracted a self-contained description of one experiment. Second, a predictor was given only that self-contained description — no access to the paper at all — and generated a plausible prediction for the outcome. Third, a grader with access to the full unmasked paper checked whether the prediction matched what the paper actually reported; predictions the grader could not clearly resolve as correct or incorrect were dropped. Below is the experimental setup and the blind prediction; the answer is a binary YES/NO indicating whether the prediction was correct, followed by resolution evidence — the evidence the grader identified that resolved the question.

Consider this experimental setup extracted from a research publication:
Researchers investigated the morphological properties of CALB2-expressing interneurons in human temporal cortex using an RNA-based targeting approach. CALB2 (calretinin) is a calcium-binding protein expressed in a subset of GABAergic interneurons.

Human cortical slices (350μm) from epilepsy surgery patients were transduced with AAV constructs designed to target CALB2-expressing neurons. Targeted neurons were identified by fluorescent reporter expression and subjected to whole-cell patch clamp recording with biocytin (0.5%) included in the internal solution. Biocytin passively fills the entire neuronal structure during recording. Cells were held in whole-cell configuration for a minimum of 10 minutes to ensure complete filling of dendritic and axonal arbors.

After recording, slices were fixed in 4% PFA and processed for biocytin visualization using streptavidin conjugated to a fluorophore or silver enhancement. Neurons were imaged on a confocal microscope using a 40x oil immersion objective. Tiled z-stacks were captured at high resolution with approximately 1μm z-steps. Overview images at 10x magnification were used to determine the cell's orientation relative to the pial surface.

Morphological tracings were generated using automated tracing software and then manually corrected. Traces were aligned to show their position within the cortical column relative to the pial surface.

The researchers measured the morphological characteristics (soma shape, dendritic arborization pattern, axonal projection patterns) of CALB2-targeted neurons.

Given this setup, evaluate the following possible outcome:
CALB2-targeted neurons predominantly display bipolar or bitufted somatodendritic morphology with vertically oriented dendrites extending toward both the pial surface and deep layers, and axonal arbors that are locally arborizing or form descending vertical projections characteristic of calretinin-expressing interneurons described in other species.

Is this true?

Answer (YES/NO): NO